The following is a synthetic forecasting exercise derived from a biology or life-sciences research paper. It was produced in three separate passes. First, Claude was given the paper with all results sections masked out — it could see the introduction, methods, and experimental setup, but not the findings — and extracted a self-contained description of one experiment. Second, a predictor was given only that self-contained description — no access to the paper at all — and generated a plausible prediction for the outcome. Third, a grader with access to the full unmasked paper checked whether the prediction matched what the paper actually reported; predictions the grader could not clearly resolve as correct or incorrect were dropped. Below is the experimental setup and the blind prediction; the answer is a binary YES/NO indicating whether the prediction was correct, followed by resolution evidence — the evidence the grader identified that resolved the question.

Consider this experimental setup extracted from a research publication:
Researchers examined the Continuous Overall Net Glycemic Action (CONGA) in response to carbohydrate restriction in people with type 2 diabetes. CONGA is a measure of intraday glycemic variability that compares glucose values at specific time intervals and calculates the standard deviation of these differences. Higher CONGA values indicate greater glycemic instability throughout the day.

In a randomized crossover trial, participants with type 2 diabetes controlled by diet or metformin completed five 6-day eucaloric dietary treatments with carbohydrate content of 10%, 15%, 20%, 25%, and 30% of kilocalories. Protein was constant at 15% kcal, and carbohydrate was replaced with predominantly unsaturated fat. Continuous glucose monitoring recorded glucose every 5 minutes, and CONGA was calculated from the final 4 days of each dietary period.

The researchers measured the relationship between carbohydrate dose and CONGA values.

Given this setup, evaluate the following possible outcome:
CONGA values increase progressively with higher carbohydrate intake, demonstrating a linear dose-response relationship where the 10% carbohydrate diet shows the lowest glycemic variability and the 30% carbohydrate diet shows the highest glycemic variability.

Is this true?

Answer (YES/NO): NO